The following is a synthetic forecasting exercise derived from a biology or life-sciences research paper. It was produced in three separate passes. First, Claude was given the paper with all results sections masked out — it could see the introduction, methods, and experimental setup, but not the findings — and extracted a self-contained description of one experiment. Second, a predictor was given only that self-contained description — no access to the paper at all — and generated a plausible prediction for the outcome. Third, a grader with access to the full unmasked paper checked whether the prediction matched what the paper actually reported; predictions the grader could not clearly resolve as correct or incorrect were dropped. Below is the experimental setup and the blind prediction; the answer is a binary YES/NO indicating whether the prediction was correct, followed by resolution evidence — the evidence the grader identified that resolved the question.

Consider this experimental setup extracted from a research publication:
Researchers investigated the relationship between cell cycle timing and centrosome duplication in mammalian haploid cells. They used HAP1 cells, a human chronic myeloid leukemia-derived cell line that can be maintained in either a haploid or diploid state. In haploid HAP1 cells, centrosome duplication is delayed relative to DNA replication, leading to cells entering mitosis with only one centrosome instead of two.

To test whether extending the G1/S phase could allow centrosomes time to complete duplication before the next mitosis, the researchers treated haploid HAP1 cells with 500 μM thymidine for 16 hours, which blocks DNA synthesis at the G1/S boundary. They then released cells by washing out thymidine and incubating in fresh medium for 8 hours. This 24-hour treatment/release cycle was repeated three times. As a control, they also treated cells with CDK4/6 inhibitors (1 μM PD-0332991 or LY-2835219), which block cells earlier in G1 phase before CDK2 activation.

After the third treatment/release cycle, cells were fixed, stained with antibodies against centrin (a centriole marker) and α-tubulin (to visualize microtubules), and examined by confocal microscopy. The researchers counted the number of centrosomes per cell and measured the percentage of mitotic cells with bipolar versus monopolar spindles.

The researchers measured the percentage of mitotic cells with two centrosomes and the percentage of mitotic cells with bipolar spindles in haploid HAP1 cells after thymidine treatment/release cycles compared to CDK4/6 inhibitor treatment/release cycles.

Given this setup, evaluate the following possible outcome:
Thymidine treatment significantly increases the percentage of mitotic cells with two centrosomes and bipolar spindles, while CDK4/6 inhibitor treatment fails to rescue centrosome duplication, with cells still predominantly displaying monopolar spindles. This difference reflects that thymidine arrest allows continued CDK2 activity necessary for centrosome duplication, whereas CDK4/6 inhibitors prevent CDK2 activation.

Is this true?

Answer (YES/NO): YES